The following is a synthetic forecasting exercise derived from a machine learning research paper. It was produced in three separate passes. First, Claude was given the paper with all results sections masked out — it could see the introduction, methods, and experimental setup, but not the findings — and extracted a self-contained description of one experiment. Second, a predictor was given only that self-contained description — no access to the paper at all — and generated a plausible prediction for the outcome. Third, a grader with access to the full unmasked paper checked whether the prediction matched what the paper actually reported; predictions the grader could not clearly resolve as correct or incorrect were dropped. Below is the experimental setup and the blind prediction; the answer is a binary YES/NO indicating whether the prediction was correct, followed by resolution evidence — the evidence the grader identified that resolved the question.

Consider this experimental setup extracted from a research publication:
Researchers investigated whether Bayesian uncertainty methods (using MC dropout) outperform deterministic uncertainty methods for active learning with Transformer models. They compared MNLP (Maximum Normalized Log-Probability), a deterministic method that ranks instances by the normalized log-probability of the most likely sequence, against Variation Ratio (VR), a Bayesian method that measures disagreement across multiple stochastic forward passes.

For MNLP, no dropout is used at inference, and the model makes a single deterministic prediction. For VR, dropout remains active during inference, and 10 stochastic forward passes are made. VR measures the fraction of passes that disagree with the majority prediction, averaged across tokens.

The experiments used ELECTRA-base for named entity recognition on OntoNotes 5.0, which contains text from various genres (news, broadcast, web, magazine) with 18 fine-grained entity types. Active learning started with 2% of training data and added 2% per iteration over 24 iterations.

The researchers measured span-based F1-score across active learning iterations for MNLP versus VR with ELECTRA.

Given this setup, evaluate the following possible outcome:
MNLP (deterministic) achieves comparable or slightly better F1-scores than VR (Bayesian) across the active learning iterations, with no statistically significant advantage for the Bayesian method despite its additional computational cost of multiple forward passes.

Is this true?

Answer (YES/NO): YES